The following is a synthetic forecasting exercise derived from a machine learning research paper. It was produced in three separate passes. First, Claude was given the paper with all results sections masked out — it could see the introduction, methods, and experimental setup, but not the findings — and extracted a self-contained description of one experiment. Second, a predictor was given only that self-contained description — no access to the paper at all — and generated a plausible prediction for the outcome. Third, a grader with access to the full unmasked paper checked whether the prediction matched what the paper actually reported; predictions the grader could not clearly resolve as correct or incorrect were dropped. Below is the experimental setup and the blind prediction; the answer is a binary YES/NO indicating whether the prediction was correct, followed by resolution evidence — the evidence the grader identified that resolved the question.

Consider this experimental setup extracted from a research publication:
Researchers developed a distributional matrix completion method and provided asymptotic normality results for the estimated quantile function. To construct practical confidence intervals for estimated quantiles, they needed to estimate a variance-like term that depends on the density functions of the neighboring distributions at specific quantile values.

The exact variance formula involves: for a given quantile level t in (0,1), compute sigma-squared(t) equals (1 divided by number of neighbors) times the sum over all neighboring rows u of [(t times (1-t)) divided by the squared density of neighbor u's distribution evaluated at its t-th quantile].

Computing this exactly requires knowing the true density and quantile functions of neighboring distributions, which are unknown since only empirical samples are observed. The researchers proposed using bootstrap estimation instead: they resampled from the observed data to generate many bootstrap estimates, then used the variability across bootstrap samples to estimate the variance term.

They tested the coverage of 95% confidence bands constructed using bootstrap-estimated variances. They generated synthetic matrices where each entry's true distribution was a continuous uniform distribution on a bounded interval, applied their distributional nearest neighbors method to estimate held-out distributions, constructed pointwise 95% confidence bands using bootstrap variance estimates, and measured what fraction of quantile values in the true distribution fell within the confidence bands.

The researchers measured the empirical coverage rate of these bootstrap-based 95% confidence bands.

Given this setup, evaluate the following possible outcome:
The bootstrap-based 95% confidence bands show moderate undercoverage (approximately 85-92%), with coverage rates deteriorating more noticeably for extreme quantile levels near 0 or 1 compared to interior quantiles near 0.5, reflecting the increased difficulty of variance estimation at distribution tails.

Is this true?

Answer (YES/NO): NO